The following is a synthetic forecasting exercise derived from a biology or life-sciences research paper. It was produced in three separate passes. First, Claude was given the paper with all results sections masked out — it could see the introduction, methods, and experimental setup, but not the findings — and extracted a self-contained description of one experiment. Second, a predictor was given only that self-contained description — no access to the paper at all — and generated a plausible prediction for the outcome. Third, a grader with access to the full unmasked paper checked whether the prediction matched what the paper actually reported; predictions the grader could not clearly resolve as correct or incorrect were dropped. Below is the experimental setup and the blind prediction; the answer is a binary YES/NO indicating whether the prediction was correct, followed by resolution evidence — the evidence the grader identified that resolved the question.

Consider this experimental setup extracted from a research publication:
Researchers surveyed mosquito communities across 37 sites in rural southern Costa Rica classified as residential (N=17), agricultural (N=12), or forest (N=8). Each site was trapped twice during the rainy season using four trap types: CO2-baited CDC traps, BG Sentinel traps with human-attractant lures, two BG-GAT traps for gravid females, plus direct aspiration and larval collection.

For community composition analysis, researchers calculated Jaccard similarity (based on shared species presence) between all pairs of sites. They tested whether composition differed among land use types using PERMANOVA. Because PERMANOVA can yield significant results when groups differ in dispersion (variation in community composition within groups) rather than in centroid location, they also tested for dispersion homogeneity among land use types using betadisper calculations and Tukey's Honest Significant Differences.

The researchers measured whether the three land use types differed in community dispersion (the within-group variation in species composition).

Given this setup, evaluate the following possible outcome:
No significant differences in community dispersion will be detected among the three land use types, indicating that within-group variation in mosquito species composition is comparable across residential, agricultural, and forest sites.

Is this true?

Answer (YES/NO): NO